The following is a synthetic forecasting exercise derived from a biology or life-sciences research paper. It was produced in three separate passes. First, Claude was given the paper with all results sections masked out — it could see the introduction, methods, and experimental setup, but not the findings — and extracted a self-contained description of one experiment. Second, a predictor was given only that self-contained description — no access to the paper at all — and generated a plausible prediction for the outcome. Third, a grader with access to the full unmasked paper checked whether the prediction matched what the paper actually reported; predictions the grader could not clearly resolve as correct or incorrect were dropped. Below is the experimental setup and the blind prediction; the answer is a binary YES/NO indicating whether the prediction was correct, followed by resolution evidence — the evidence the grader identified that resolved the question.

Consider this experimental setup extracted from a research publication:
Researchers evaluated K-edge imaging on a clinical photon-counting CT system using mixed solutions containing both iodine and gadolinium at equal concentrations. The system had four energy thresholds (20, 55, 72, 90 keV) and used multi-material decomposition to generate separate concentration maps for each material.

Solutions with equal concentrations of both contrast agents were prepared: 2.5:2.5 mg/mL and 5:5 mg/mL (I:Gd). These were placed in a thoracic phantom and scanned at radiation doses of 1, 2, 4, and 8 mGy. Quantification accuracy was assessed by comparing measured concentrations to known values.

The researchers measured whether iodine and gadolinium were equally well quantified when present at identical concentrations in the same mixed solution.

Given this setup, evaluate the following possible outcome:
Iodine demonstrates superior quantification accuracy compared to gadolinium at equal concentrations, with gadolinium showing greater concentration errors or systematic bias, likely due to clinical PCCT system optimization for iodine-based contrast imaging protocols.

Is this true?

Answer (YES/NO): NO